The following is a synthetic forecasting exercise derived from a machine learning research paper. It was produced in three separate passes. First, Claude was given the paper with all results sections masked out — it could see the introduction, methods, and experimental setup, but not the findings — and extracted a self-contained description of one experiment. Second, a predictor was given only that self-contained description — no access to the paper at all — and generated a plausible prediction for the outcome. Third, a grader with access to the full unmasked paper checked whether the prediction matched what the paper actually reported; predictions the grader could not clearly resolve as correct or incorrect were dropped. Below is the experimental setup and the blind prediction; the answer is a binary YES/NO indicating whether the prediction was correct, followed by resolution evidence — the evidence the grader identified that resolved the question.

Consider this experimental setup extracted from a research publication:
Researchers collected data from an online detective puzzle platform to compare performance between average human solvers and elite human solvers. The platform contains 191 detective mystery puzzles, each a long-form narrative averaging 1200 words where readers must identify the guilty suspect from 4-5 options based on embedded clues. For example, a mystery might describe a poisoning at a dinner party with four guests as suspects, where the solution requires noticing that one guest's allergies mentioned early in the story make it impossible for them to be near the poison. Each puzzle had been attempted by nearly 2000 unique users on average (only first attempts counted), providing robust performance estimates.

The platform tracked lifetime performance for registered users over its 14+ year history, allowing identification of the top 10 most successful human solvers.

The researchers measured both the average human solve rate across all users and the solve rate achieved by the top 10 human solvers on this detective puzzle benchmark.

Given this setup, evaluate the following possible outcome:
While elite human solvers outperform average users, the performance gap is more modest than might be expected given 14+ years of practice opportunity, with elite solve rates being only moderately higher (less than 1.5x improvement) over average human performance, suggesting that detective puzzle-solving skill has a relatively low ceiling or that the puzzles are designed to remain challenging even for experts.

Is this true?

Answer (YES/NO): NO